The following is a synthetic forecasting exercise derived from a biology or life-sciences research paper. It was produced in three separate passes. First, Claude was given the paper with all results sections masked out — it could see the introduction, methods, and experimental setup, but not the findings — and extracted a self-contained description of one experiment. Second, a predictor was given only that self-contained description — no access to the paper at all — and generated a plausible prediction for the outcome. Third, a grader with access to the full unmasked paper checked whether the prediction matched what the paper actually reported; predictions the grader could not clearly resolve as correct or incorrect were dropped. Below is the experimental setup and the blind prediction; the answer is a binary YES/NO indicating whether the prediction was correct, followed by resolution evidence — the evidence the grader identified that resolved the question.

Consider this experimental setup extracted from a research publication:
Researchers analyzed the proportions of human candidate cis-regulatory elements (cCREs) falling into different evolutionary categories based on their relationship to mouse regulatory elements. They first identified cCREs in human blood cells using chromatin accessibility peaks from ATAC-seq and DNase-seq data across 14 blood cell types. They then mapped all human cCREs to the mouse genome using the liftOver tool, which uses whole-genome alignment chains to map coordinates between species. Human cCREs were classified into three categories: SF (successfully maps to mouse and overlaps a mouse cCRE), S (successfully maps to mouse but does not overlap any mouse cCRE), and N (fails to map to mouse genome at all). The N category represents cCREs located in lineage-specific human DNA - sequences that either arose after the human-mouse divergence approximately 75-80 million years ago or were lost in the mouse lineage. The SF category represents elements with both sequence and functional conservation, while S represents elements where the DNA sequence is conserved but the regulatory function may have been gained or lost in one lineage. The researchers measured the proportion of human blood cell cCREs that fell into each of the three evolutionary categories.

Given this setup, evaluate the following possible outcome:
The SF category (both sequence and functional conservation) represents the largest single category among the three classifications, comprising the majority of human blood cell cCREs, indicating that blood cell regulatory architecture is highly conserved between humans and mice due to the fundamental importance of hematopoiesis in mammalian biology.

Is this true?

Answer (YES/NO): NO